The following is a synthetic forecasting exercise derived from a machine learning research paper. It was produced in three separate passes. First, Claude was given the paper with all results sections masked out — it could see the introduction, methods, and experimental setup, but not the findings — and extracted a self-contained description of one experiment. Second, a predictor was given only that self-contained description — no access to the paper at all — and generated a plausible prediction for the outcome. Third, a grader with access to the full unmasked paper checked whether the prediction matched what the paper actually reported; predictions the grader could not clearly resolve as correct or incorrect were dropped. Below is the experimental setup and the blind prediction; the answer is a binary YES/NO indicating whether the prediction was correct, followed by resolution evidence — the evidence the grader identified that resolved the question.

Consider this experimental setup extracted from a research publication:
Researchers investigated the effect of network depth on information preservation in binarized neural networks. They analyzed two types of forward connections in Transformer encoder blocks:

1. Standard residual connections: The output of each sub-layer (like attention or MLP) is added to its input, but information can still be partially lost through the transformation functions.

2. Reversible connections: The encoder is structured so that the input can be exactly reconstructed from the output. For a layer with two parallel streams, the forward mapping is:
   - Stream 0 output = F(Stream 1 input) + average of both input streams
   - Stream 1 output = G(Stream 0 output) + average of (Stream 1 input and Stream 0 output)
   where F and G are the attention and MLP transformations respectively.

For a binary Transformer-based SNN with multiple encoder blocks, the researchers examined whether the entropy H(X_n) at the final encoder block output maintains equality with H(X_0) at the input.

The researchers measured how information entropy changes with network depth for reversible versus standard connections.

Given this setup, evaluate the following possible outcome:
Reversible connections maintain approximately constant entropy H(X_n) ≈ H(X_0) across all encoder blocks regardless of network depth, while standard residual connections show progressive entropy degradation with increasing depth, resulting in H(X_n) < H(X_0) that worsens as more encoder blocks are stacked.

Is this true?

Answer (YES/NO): YES